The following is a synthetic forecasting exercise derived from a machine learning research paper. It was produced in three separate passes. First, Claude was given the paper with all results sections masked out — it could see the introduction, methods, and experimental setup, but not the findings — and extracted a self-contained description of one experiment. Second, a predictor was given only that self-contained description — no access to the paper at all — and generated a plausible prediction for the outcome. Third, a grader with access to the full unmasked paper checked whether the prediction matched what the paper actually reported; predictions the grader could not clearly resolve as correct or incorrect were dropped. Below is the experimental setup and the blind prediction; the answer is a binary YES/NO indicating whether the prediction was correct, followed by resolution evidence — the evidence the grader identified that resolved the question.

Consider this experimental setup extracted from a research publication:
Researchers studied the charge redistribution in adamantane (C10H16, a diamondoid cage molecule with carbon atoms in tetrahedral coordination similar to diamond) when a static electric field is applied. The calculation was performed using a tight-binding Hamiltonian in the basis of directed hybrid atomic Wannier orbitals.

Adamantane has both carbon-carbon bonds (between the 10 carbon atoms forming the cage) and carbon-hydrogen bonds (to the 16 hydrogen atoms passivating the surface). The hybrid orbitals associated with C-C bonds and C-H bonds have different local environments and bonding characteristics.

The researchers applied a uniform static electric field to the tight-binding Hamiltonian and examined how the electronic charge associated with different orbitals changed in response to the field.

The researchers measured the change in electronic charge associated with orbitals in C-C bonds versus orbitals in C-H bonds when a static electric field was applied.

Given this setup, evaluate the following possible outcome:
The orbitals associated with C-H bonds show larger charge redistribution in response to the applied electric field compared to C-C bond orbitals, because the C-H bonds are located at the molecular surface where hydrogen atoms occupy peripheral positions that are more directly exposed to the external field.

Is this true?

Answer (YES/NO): YES